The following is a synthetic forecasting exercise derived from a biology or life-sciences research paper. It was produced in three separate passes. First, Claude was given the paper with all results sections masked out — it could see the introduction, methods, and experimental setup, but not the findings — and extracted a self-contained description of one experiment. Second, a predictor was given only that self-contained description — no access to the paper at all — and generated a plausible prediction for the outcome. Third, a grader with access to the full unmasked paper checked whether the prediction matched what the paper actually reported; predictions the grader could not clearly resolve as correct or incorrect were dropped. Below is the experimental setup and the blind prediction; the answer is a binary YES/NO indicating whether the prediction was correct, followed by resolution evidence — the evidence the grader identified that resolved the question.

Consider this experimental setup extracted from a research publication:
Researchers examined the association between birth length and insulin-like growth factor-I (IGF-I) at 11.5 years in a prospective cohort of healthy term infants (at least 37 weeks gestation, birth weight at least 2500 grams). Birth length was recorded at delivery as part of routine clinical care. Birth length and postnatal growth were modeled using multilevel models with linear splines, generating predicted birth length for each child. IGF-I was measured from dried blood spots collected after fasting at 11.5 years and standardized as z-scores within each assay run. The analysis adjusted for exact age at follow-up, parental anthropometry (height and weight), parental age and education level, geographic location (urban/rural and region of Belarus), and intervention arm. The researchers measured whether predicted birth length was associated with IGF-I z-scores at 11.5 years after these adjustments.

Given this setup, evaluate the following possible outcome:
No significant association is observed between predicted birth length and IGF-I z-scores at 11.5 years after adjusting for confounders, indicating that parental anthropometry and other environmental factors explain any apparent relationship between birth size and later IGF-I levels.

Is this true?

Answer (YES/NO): NO